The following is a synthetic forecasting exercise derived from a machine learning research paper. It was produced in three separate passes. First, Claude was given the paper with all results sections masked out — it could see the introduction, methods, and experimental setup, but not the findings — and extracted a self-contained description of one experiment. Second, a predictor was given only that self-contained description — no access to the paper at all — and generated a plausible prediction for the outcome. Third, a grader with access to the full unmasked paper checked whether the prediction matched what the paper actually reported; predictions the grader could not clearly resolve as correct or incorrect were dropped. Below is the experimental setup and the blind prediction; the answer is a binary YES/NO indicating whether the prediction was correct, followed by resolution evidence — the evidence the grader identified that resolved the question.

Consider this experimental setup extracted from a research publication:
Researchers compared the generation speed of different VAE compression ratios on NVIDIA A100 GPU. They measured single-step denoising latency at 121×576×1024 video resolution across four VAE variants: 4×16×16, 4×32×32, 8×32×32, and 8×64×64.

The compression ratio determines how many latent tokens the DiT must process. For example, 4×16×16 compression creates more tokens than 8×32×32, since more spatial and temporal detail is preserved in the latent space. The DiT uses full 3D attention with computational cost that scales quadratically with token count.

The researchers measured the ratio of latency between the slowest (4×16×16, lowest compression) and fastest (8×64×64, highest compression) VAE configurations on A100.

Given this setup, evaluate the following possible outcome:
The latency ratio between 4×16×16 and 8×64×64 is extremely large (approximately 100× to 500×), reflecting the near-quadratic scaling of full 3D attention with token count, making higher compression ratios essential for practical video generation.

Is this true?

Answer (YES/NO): NO